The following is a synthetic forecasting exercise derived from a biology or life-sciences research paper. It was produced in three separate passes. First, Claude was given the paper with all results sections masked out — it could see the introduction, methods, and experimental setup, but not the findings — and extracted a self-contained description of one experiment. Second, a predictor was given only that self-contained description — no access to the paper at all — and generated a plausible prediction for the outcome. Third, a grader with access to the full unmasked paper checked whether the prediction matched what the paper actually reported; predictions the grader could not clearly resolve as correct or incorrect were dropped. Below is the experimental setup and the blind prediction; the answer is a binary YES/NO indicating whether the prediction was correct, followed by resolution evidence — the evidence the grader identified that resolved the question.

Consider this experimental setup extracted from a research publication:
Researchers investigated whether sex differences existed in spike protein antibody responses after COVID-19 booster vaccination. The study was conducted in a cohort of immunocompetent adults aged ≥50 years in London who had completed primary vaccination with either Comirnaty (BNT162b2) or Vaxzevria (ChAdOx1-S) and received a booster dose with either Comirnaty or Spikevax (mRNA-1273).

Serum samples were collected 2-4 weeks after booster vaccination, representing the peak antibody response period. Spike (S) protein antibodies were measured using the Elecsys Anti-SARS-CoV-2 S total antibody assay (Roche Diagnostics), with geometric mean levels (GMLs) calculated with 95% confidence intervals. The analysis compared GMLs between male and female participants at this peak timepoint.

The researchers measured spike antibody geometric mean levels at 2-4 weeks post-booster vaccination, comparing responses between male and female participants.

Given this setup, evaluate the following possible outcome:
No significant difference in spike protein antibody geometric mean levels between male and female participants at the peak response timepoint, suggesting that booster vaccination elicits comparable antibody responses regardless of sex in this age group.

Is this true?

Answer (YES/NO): NO